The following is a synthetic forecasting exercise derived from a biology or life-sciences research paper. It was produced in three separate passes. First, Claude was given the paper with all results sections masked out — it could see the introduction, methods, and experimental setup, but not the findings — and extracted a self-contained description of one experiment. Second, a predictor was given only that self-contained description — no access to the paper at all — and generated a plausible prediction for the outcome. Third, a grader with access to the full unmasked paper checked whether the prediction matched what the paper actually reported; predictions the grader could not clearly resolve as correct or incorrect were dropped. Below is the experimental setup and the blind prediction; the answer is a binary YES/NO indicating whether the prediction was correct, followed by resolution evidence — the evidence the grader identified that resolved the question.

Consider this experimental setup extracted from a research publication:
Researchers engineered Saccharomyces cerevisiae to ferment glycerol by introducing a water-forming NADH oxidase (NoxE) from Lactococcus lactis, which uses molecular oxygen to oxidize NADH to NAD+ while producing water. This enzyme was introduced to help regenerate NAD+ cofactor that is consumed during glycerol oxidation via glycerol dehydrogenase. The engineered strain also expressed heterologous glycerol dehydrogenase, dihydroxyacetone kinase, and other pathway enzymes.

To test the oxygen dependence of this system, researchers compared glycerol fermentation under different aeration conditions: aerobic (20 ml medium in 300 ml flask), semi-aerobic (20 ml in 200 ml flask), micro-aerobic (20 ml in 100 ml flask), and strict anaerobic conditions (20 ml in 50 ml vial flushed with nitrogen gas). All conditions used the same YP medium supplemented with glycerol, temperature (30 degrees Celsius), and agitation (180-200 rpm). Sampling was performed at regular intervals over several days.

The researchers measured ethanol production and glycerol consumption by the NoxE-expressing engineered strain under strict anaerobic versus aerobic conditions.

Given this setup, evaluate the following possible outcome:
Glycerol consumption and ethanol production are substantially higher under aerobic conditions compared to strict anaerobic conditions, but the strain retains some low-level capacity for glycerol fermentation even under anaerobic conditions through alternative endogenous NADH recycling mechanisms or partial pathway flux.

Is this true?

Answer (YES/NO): NO